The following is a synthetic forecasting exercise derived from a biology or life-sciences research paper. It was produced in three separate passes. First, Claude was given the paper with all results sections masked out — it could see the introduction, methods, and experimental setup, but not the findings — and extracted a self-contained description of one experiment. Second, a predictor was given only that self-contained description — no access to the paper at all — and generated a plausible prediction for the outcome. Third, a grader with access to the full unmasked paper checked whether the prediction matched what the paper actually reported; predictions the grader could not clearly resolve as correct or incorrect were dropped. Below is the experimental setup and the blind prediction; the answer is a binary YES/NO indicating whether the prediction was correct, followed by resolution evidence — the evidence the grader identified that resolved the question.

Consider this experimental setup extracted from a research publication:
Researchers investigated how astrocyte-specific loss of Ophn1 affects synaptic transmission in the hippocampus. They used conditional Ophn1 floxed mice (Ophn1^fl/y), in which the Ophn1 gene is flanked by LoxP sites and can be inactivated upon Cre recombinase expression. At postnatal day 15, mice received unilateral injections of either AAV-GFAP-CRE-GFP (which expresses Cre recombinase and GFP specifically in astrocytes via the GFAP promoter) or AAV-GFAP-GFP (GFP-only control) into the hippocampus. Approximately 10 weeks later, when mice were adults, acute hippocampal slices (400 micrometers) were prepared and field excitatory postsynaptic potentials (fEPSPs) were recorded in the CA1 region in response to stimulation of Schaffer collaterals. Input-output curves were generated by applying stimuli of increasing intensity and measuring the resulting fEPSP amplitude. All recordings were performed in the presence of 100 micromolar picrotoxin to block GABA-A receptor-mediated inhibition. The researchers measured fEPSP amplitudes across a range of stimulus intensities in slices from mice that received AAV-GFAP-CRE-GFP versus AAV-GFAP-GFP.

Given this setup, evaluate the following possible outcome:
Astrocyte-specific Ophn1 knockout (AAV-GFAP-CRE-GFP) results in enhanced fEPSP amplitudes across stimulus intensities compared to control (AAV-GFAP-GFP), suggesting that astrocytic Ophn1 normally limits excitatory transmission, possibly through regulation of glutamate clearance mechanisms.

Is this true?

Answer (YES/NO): NO